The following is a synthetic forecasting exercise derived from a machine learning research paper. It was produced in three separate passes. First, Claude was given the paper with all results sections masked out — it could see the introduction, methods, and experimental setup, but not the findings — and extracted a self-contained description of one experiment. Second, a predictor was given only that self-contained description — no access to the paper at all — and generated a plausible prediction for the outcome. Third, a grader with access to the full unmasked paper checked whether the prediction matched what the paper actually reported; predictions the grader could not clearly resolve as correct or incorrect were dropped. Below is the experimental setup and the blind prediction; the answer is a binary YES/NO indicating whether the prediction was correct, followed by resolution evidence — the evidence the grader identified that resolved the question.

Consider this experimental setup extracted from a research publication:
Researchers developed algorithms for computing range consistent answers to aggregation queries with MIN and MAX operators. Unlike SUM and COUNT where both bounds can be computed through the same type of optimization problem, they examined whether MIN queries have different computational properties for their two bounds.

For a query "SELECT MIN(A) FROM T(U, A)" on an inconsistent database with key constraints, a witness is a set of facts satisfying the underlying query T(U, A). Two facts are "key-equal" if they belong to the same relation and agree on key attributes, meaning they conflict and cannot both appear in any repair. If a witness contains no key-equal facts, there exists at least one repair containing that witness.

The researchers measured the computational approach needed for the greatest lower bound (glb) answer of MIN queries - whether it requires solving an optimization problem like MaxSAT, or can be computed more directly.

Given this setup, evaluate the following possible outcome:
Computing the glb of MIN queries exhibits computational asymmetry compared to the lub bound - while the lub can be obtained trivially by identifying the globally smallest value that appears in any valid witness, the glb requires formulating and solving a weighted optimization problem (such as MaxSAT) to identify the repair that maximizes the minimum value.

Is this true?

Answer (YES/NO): NO